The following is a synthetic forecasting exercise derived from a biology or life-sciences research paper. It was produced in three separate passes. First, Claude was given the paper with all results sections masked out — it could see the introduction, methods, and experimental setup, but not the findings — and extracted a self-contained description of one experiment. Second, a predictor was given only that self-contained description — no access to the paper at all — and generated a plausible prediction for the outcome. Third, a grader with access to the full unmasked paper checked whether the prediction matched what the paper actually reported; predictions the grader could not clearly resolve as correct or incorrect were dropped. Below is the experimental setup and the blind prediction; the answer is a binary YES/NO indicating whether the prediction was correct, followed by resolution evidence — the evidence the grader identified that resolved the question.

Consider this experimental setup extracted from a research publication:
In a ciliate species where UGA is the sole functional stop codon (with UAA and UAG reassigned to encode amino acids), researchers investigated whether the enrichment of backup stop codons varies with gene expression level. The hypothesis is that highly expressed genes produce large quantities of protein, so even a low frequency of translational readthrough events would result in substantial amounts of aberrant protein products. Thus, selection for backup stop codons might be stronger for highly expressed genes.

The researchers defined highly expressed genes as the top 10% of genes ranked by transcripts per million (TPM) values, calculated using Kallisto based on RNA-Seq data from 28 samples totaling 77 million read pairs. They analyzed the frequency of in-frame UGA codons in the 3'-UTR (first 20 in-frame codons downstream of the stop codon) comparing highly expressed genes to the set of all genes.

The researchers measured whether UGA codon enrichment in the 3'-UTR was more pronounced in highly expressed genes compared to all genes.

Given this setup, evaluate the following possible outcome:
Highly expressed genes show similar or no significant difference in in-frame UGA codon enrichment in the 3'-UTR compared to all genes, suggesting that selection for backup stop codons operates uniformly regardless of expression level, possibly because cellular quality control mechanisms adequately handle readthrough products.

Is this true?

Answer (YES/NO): NO